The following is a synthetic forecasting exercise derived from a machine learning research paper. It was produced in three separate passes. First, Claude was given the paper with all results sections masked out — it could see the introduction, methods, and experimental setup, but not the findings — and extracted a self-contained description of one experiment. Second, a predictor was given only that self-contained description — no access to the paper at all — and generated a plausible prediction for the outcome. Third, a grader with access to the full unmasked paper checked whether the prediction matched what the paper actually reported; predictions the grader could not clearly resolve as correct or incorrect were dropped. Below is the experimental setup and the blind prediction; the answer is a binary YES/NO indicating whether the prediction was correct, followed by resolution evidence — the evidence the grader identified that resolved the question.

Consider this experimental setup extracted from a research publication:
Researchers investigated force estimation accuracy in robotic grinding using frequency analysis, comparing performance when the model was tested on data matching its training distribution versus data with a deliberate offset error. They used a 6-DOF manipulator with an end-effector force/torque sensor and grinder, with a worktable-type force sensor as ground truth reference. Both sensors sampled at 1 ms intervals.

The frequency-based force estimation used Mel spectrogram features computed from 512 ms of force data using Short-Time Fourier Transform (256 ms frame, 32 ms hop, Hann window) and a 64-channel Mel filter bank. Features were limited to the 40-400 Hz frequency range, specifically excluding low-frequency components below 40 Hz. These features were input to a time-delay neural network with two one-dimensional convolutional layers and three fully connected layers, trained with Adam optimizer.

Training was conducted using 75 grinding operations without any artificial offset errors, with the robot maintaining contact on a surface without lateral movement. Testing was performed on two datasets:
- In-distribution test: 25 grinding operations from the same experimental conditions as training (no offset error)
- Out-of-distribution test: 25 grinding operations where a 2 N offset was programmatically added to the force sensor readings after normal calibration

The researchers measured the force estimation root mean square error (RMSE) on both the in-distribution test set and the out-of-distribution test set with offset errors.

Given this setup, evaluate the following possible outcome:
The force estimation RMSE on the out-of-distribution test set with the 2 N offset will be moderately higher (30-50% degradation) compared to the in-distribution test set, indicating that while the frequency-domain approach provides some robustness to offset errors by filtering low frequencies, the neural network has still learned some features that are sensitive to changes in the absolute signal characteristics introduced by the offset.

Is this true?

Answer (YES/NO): NO